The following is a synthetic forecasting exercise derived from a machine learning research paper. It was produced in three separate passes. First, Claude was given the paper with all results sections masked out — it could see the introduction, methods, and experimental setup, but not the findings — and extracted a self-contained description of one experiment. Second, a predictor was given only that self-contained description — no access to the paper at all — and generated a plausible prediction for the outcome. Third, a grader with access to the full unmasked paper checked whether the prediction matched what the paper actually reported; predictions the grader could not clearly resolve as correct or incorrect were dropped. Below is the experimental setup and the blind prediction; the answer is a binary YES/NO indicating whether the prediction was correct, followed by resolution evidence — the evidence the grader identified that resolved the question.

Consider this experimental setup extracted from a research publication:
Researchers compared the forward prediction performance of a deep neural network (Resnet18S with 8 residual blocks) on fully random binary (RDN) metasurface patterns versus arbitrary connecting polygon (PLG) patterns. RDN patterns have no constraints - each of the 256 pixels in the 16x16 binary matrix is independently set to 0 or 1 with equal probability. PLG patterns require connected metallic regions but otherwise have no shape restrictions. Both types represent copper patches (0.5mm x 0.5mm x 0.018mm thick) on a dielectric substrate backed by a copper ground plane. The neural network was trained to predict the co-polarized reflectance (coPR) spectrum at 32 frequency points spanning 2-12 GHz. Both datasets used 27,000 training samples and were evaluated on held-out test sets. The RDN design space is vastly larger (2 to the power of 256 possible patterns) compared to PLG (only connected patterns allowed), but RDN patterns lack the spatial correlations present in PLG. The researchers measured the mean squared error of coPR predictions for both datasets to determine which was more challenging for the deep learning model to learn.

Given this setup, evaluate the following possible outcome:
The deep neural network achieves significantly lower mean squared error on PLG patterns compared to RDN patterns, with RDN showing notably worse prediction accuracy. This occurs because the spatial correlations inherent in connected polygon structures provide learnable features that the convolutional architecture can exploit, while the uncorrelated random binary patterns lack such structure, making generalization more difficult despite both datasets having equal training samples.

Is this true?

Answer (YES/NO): YES